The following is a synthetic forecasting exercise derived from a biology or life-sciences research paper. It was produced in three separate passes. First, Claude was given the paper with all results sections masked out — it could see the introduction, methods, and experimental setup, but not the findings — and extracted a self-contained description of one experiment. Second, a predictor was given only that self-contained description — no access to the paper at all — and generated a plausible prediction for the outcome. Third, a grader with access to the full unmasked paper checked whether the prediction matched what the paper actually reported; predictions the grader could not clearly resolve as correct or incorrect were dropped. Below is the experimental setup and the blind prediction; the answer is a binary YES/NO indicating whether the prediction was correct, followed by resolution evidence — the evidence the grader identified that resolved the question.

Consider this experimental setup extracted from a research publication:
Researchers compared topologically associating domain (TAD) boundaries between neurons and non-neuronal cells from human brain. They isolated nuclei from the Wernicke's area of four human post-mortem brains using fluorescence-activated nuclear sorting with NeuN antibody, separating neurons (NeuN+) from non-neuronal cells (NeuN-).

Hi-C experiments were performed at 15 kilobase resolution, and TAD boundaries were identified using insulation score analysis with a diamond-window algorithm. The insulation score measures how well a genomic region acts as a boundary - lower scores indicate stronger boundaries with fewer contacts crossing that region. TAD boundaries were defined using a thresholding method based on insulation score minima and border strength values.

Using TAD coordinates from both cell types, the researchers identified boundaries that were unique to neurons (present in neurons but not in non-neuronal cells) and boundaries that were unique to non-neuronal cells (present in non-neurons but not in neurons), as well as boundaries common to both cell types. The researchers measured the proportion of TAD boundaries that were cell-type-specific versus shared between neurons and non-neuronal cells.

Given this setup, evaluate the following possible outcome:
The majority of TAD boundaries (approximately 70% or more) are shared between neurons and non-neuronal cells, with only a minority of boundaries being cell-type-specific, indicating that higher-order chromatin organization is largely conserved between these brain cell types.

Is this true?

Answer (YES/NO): NO